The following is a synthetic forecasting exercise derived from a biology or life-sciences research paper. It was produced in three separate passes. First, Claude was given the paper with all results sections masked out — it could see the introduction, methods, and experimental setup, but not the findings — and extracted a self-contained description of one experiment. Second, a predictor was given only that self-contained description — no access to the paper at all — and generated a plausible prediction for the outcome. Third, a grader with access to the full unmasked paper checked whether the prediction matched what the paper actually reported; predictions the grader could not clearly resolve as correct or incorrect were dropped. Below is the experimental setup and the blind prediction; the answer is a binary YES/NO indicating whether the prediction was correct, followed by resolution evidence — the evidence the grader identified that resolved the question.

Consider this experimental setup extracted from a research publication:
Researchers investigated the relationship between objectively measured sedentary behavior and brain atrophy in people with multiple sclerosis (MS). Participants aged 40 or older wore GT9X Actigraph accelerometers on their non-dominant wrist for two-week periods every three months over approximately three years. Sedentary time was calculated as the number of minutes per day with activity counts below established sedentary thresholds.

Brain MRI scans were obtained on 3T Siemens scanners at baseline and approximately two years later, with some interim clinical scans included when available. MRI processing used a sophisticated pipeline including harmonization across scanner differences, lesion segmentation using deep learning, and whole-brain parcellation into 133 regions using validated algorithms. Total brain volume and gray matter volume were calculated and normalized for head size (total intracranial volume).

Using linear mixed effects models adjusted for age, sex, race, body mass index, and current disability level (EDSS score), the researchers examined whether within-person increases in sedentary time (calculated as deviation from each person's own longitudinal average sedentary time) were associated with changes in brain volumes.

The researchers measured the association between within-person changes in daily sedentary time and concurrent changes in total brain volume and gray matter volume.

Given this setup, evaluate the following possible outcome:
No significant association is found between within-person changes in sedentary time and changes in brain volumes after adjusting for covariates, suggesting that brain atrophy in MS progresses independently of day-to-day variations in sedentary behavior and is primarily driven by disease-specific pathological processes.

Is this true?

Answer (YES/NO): YES